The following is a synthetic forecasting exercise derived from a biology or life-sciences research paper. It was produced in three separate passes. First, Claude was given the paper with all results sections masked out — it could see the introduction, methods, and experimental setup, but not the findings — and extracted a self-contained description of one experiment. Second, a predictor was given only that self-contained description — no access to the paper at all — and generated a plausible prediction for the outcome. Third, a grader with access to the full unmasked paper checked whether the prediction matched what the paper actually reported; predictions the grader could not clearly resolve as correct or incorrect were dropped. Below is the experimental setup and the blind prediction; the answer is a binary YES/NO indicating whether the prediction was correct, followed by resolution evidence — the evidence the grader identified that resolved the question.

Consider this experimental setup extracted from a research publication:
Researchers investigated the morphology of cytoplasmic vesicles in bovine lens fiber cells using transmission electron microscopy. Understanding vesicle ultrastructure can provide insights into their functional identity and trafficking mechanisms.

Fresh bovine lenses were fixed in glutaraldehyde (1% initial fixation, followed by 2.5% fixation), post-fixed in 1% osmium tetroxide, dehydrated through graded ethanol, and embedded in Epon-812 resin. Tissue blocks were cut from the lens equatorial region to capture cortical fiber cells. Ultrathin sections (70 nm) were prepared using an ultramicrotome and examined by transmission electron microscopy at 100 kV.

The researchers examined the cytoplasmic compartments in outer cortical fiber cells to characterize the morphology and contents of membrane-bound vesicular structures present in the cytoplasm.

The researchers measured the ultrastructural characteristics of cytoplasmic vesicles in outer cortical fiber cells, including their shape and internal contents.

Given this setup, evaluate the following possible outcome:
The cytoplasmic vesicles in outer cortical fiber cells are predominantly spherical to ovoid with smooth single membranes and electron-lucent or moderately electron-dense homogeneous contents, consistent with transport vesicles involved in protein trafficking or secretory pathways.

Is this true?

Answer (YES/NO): NO